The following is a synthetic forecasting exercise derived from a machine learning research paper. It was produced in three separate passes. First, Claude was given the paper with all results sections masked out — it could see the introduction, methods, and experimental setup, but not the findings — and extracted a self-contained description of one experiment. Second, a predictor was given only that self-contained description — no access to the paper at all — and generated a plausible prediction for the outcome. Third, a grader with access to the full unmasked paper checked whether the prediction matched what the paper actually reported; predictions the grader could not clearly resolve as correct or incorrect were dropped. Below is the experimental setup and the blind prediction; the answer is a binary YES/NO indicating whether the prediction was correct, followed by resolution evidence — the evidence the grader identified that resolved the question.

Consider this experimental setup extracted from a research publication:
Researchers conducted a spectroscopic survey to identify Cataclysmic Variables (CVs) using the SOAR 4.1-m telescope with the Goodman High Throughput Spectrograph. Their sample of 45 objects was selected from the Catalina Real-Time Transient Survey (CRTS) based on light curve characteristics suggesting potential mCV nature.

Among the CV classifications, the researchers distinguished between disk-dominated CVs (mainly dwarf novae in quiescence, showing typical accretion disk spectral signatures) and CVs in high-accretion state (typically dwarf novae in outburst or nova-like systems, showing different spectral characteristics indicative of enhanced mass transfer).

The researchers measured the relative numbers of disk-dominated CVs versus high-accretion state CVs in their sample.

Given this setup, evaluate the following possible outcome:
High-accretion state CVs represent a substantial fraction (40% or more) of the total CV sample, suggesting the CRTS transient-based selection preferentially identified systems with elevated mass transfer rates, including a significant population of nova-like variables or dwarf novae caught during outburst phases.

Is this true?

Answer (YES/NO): NO